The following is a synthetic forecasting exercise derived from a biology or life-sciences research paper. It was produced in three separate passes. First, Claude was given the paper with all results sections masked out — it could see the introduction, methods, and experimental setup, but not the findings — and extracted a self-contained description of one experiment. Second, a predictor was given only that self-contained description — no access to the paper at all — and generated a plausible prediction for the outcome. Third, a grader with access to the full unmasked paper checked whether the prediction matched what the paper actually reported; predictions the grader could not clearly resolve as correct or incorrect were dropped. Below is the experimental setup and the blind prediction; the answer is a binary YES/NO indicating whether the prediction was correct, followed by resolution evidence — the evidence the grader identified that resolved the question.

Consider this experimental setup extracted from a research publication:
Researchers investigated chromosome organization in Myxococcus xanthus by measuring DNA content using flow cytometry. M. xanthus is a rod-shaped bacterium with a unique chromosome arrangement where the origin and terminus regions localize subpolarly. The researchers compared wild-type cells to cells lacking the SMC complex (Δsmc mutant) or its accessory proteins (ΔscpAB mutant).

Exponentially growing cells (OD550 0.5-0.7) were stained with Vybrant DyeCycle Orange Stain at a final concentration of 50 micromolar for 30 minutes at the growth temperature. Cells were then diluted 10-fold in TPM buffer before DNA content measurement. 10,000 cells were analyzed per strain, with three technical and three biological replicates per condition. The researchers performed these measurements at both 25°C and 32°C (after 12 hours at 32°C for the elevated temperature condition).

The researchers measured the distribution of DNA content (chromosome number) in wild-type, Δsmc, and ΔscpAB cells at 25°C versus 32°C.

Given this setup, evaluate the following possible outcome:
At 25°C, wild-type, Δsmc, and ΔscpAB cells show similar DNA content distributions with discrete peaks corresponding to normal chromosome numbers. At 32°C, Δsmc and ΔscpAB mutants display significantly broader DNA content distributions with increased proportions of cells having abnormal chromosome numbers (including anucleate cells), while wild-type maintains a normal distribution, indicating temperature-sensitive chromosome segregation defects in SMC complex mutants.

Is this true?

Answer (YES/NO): NO